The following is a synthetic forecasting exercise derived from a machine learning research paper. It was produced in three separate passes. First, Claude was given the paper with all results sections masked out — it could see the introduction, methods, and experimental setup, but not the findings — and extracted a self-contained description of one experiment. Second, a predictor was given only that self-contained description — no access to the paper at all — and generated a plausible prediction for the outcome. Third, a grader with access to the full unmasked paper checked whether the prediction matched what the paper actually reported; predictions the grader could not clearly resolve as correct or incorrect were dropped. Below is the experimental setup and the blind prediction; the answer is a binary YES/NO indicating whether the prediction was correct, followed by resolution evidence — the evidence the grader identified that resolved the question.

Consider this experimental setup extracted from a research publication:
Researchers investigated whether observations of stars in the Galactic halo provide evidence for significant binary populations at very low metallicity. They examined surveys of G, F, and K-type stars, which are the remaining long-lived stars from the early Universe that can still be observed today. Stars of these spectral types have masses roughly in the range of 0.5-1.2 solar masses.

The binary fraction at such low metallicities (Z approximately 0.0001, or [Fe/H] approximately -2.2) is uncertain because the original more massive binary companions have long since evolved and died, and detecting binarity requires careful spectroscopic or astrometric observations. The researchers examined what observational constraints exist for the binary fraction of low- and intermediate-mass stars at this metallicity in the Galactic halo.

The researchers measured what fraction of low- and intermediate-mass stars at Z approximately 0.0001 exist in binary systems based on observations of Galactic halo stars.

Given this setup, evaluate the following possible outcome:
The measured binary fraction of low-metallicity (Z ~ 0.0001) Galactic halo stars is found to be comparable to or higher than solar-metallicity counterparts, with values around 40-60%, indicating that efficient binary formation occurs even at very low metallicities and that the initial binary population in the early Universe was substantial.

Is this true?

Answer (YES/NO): NO